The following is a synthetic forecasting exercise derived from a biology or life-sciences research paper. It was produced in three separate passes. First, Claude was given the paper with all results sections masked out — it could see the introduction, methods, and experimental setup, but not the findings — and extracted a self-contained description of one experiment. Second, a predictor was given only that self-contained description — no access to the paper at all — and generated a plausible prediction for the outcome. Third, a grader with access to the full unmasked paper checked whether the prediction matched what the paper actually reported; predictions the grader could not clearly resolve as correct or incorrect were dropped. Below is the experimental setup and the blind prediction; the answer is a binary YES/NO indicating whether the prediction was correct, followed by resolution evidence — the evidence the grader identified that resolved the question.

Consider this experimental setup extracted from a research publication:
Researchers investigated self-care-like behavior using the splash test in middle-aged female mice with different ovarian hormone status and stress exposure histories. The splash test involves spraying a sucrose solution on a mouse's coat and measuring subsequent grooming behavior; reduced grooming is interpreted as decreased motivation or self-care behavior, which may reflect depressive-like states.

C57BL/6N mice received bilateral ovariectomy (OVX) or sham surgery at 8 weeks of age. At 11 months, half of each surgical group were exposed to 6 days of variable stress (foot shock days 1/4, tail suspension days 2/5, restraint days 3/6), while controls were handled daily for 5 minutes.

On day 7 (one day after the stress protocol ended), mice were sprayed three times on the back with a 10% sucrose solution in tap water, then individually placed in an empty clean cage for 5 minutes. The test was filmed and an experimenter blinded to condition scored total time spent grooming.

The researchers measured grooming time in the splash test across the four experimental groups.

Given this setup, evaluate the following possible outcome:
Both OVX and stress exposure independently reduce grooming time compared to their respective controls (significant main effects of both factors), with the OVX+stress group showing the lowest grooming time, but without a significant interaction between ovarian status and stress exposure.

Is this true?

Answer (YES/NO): NO